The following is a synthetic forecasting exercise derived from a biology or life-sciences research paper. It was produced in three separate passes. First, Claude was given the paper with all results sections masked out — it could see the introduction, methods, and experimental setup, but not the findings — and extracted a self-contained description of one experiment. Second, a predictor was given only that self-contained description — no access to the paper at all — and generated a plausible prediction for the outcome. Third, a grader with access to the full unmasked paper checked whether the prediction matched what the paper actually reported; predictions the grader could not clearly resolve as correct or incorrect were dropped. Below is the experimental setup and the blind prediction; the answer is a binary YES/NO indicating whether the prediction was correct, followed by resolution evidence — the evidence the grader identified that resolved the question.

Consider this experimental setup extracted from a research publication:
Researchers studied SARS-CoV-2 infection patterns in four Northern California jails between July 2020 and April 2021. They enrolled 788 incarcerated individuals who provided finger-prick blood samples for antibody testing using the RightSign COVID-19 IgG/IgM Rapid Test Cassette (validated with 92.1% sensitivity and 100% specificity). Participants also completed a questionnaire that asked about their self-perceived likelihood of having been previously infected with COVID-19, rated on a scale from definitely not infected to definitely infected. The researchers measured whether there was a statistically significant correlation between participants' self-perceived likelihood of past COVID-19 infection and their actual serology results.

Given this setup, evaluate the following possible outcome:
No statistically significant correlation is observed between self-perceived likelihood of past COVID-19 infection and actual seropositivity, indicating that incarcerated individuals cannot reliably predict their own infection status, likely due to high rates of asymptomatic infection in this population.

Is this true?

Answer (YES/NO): NO